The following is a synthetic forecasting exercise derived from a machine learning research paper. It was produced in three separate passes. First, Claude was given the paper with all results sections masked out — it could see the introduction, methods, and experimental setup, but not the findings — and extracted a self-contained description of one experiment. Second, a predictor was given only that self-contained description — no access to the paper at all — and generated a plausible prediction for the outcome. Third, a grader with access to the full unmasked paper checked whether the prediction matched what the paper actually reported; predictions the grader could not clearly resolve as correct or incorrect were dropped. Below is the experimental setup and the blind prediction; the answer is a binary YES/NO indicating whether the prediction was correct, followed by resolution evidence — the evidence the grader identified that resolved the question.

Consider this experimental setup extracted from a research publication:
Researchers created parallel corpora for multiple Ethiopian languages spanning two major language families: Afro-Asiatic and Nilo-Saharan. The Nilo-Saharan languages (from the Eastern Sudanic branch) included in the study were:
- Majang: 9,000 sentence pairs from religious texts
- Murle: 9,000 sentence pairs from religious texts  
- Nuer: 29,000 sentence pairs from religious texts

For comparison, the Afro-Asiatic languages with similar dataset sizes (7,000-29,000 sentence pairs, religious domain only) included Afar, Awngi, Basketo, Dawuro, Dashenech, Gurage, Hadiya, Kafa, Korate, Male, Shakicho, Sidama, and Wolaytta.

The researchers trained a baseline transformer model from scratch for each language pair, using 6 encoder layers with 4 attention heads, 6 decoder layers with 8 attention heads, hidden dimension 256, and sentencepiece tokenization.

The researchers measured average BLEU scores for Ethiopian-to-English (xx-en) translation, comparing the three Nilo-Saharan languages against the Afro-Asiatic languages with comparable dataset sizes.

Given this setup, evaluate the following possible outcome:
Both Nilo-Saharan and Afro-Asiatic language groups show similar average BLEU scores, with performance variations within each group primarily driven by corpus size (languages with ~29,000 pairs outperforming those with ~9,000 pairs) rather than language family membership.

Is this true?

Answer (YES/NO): NO